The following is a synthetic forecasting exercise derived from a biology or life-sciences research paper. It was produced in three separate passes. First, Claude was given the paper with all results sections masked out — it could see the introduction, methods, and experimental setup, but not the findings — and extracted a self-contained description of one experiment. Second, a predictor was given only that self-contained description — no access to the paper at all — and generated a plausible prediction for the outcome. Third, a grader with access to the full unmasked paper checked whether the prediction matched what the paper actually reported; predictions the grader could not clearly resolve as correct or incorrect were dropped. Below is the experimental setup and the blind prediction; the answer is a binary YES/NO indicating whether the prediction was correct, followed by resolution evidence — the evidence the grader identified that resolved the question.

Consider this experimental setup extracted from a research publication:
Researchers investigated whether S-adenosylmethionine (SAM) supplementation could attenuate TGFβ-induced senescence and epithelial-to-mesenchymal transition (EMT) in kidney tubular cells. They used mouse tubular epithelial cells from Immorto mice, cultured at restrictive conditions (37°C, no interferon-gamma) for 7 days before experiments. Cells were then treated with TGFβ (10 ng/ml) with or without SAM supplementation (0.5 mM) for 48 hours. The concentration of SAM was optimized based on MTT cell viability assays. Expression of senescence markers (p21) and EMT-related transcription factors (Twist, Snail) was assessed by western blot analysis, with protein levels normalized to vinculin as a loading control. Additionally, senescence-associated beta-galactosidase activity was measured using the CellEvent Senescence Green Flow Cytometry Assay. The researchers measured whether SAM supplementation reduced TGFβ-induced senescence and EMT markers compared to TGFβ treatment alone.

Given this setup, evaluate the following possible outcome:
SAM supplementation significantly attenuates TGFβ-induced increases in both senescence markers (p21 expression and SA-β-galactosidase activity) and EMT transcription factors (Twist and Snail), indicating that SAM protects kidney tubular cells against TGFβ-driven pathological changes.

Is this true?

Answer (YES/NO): NO